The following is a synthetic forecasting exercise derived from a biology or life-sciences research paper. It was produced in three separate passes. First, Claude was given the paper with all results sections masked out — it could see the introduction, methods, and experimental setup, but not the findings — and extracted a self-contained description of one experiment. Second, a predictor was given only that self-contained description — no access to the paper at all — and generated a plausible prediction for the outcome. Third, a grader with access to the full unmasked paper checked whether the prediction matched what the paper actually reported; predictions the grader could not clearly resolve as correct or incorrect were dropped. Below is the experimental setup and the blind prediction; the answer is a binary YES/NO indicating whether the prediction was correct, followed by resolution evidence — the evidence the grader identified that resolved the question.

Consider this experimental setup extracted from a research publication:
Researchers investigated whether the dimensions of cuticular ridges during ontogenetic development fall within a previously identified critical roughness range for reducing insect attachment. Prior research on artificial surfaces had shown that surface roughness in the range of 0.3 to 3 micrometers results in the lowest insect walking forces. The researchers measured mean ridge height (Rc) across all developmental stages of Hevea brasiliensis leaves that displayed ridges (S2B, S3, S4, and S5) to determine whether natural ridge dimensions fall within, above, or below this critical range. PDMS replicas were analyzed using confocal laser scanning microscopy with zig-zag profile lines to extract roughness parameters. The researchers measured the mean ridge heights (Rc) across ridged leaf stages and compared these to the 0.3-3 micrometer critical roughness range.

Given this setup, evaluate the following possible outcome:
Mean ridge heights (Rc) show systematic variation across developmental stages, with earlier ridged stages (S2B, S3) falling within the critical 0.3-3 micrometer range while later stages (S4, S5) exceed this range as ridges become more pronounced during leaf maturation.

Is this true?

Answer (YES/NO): NO